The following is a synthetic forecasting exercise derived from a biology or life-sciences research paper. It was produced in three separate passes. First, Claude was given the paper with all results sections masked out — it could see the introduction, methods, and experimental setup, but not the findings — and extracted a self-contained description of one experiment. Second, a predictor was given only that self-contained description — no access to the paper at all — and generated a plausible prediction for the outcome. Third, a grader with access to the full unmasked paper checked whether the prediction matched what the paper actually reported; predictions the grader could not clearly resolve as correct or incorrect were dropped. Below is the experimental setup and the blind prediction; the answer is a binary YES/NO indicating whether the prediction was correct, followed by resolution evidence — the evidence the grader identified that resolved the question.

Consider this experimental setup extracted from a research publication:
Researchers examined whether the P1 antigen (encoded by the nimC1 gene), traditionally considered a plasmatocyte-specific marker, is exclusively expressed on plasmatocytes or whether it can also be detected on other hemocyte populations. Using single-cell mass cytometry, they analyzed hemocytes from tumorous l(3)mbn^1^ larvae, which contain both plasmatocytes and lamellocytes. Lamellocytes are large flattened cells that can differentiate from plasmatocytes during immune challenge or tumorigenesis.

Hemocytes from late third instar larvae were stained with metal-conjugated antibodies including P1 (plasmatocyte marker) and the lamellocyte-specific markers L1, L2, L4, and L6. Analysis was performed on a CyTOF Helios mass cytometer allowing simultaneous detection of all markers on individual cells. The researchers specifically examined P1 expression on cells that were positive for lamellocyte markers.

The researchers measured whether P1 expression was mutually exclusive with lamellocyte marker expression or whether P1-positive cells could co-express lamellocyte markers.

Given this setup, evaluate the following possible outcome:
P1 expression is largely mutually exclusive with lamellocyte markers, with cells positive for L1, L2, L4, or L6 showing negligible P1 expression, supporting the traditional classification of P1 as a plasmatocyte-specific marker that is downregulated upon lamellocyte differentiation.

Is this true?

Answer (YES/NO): NO